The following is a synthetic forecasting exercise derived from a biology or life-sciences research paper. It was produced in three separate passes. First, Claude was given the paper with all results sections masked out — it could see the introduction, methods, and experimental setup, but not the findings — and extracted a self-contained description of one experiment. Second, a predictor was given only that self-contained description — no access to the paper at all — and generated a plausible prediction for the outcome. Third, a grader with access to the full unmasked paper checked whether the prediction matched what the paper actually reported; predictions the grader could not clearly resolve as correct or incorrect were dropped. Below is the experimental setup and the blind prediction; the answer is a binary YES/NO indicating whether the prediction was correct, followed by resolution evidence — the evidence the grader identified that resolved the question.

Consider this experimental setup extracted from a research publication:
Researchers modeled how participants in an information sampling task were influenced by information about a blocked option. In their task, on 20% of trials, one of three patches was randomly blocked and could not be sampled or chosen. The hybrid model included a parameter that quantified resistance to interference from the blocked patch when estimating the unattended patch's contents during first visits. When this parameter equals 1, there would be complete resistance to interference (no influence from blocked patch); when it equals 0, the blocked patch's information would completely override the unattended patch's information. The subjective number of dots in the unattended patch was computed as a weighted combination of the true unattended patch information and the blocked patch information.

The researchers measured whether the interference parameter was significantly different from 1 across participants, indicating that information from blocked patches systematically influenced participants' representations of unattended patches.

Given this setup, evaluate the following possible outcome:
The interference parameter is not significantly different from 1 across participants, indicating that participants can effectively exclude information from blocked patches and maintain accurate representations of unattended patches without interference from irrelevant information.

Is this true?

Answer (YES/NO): YES